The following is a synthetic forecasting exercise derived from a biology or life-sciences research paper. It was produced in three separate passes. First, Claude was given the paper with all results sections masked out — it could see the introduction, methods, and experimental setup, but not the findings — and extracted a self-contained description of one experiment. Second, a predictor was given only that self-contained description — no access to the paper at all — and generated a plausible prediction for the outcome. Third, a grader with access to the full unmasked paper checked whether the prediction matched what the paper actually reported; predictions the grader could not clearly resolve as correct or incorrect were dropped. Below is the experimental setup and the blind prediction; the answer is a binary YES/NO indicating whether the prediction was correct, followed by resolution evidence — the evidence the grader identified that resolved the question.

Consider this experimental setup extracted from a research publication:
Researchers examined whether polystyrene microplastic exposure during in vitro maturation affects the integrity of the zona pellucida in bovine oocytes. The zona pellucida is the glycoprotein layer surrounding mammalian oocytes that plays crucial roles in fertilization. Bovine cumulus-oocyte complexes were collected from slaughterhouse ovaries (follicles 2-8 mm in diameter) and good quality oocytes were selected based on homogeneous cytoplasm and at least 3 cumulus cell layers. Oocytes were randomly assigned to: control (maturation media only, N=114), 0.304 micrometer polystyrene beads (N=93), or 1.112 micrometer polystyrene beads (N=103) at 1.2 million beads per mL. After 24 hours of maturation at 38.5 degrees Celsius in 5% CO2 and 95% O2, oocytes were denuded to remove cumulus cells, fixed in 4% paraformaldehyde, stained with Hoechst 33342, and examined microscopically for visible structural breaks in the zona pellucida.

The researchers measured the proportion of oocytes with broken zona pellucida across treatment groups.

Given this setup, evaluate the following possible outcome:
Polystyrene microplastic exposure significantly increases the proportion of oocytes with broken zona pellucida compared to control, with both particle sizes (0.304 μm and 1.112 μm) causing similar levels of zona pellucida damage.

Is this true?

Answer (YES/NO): YES